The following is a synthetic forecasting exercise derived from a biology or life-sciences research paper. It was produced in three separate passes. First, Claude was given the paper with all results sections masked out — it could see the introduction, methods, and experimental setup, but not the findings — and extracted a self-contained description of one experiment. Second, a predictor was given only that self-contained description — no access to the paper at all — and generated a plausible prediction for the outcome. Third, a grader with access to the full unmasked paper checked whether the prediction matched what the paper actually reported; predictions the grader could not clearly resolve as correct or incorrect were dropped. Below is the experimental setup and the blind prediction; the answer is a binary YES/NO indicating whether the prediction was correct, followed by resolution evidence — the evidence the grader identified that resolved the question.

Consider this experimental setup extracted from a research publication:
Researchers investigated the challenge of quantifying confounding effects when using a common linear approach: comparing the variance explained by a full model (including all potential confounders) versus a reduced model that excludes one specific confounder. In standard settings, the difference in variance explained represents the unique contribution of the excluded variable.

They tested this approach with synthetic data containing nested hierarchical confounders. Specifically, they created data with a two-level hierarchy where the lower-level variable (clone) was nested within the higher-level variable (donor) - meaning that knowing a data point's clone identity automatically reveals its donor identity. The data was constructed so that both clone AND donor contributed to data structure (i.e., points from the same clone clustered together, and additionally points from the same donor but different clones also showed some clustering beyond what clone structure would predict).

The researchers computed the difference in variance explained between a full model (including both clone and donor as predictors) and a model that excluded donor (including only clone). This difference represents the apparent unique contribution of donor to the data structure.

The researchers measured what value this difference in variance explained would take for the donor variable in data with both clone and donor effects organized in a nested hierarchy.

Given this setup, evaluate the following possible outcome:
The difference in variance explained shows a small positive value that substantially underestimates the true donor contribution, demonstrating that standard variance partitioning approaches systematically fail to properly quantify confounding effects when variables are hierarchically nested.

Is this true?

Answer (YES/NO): NO